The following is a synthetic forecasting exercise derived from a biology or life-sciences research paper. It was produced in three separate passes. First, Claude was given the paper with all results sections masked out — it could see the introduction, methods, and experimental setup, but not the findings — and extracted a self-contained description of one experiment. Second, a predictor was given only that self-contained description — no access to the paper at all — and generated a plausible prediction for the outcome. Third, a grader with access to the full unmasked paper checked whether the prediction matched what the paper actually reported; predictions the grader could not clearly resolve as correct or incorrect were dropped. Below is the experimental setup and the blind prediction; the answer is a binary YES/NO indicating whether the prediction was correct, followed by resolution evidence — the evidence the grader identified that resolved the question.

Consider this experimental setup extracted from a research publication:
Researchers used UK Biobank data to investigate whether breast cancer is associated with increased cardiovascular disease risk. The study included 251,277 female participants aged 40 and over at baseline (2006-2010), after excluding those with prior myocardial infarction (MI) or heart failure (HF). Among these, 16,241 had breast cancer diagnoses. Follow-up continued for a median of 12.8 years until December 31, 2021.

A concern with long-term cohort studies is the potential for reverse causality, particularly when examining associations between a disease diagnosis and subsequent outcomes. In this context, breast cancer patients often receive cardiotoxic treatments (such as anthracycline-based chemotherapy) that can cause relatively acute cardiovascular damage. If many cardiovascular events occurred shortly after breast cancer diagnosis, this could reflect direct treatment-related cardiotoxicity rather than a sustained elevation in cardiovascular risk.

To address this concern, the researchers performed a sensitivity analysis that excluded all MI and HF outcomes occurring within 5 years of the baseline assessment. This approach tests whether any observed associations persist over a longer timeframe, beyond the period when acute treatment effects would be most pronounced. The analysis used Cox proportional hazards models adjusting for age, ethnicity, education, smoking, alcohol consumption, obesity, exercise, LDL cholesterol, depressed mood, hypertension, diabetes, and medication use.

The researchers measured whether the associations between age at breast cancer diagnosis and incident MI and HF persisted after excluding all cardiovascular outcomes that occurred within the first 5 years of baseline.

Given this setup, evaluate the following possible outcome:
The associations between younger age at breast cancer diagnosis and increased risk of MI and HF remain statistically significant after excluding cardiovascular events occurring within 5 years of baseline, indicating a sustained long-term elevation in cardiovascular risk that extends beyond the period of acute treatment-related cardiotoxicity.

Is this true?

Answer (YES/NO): YES